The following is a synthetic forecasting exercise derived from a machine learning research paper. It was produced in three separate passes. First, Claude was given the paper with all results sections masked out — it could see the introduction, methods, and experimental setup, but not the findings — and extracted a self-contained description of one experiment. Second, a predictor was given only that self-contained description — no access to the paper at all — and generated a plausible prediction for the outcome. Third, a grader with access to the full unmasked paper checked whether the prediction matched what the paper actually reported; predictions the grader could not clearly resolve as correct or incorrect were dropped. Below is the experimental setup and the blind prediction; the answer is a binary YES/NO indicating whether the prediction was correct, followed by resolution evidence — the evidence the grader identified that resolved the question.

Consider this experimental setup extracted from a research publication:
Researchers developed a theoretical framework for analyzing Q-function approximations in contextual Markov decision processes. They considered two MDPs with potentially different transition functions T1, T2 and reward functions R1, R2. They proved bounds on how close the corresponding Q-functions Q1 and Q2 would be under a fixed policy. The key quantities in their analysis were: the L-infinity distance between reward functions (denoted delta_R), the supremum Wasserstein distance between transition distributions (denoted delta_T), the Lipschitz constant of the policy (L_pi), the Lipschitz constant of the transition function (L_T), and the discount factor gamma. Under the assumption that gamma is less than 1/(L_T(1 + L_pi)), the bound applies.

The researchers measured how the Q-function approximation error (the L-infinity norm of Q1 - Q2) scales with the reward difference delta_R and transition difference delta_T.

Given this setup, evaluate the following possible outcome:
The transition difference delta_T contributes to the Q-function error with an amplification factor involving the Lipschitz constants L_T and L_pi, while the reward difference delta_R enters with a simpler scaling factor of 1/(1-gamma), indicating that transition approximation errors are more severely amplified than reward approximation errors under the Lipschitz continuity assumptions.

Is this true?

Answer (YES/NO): YES